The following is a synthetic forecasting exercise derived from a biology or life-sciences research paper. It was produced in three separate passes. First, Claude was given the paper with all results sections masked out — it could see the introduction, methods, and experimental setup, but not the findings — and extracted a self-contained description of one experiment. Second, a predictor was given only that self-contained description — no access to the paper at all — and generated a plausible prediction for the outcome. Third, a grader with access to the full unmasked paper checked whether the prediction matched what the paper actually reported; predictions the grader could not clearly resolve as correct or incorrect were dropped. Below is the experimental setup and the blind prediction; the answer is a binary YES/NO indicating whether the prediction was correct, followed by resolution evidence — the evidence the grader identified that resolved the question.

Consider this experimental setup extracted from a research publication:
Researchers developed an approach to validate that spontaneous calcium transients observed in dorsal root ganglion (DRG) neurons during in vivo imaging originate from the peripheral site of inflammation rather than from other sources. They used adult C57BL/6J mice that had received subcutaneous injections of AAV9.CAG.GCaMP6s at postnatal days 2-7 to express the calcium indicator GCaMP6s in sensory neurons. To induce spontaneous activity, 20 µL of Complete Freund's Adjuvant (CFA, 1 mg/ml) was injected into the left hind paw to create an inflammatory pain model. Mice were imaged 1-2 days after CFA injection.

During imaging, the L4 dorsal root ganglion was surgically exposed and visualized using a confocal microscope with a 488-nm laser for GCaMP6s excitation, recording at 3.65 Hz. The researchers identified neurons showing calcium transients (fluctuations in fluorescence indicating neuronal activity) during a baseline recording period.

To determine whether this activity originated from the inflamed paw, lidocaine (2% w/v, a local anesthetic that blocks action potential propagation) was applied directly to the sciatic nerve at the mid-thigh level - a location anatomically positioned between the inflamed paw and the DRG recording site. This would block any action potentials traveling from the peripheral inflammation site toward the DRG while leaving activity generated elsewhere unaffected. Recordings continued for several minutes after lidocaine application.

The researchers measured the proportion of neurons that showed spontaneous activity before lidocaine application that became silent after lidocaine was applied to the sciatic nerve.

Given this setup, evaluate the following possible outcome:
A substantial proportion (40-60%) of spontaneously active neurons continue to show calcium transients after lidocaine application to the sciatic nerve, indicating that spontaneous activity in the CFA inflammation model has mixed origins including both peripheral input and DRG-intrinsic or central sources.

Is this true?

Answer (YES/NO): NO